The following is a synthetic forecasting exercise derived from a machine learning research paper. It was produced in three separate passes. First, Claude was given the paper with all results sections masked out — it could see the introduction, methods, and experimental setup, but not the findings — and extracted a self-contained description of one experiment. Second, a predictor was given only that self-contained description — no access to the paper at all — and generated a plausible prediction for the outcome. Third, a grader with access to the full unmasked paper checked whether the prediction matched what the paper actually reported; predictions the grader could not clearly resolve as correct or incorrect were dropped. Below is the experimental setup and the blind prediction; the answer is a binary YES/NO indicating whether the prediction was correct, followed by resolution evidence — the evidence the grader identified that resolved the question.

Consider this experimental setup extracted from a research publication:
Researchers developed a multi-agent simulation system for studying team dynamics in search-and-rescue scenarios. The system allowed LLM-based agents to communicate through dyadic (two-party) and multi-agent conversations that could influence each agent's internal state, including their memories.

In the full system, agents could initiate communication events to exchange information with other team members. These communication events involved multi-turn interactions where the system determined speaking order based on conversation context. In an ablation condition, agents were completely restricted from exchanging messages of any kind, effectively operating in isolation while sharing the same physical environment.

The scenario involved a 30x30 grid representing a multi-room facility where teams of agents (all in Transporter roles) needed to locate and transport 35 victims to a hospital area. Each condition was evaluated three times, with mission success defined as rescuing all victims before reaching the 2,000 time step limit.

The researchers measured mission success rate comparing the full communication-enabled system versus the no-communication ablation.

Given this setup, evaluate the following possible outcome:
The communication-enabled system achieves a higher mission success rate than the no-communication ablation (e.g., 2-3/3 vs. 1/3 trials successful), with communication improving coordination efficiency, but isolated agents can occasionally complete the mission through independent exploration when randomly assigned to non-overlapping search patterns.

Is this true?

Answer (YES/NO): NO